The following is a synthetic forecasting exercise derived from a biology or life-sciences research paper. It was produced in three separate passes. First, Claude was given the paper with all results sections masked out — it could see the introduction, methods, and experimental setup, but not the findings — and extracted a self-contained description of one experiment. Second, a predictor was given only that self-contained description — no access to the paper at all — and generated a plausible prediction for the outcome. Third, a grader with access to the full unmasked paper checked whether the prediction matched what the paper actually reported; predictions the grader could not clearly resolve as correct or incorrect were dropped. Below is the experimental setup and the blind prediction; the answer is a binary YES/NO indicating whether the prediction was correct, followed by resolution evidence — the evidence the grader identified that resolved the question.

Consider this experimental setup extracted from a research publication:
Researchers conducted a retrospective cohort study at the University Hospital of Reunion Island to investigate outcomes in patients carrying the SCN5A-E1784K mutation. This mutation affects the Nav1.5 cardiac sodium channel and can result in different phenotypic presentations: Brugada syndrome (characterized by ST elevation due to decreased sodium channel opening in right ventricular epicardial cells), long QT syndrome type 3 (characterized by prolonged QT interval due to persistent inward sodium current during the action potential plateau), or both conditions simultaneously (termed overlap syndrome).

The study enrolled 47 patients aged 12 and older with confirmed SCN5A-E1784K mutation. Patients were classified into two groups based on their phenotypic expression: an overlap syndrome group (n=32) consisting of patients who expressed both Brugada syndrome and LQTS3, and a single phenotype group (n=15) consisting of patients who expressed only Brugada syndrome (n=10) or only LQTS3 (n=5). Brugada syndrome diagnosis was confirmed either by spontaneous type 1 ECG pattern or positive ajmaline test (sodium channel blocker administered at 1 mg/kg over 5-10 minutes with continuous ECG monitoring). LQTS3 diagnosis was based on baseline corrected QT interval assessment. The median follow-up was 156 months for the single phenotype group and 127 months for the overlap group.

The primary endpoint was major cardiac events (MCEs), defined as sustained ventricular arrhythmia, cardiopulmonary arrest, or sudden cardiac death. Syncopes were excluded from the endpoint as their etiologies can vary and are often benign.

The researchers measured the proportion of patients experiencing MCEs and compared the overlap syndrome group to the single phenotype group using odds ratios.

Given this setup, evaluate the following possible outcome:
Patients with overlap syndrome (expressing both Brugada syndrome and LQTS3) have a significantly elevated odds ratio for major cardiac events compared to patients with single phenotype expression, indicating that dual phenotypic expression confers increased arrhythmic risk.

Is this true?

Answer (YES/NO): NO